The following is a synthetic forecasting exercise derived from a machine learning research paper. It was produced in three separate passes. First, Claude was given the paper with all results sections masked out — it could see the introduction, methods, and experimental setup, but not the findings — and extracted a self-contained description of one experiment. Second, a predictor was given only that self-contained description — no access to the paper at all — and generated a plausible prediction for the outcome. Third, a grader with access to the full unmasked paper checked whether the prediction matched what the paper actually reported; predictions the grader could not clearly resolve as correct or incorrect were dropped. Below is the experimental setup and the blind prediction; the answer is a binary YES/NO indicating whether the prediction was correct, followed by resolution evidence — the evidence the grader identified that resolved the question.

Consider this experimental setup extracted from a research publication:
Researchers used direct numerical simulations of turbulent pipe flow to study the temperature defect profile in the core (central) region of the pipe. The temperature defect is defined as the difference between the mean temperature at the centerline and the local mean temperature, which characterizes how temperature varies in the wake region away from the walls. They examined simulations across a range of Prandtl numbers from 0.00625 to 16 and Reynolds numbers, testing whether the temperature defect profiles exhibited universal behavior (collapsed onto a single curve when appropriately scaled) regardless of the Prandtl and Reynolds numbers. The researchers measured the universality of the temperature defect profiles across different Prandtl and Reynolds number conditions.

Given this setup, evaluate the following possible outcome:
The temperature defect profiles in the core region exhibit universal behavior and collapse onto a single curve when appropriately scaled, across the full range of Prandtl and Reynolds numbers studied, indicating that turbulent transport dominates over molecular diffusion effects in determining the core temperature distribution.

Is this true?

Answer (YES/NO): NO